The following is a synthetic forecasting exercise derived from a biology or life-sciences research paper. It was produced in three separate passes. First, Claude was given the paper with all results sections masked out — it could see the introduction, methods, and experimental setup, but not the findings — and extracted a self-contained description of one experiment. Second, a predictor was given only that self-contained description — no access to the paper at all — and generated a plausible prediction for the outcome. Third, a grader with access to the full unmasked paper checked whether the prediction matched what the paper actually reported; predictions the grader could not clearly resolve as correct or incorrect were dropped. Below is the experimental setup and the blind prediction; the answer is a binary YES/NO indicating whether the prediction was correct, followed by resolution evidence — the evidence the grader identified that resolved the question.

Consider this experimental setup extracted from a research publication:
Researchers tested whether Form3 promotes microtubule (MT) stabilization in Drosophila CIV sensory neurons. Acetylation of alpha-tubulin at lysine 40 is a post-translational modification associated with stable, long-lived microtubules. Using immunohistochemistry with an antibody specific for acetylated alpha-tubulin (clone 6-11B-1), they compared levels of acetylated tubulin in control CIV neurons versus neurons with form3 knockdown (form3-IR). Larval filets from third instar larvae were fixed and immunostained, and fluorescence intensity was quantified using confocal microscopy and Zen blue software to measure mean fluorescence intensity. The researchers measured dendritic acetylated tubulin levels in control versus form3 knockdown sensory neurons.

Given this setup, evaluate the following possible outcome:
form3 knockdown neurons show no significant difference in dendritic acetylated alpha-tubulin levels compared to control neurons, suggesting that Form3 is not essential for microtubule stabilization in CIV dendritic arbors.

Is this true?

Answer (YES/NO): NO